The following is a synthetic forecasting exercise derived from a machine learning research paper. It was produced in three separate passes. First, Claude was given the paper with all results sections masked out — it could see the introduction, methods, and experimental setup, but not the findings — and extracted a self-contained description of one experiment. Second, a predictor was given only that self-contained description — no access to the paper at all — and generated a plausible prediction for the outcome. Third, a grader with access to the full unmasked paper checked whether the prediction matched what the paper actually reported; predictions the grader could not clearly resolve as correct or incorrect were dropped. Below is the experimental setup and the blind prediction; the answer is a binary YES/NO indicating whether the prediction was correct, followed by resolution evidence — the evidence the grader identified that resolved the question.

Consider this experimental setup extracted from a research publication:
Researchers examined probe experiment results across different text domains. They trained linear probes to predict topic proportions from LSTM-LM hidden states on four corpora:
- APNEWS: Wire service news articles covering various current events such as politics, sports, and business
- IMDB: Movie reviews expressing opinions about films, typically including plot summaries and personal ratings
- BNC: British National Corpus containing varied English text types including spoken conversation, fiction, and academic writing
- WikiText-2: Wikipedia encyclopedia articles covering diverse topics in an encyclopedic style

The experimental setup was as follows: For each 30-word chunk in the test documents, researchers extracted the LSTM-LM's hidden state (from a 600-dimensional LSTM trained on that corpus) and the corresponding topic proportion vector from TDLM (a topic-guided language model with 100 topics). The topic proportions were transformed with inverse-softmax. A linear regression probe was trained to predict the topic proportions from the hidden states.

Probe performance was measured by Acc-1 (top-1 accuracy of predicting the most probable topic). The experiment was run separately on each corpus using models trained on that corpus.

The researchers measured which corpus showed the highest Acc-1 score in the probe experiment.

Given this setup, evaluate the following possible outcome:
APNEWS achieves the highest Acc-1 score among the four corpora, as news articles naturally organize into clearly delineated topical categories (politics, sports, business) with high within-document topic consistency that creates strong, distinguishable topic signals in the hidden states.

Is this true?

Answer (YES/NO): NO